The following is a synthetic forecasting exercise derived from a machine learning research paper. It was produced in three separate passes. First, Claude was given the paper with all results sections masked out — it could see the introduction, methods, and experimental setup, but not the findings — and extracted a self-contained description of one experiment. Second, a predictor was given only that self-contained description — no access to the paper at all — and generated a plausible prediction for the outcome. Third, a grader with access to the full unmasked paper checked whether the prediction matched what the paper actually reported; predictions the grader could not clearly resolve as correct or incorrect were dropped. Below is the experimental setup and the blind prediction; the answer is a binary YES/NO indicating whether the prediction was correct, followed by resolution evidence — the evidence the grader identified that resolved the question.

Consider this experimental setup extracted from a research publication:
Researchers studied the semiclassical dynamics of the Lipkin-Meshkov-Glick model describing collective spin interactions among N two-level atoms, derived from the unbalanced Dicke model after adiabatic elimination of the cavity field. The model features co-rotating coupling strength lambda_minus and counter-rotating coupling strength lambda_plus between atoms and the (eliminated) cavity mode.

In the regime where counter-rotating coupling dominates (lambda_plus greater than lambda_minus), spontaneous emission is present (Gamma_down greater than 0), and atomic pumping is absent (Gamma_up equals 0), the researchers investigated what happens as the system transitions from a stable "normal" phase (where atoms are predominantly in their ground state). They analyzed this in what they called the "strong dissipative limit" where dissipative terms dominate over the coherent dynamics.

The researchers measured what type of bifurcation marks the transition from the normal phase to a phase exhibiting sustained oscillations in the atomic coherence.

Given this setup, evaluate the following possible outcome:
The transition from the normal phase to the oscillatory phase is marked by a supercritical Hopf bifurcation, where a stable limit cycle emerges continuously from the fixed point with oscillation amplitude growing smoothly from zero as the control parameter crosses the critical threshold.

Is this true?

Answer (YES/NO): YES